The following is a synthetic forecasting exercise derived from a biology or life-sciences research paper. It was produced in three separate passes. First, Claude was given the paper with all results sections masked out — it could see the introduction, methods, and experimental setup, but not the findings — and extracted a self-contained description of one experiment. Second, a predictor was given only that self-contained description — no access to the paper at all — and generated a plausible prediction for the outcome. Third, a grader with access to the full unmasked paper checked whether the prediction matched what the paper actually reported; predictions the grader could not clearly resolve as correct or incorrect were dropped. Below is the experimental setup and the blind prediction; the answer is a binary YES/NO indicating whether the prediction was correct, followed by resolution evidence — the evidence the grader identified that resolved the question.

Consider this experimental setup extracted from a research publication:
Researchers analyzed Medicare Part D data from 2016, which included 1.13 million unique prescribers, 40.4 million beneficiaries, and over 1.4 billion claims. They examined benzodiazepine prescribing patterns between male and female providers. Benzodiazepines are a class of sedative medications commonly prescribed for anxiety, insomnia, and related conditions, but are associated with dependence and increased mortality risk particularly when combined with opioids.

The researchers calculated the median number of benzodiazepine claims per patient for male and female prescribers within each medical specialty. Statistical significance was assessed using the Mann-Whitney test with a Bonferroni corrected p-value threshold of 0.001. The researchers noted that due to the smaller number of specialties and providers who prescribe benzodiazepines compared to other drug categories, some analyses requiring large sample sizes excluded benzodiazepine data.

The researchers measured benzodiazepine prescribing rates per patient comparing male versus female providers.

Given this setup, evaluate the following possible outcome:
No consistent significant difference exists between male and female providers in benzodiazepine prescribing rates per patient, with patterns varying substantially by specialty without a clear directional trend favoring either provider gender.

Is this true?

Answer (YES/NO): NO